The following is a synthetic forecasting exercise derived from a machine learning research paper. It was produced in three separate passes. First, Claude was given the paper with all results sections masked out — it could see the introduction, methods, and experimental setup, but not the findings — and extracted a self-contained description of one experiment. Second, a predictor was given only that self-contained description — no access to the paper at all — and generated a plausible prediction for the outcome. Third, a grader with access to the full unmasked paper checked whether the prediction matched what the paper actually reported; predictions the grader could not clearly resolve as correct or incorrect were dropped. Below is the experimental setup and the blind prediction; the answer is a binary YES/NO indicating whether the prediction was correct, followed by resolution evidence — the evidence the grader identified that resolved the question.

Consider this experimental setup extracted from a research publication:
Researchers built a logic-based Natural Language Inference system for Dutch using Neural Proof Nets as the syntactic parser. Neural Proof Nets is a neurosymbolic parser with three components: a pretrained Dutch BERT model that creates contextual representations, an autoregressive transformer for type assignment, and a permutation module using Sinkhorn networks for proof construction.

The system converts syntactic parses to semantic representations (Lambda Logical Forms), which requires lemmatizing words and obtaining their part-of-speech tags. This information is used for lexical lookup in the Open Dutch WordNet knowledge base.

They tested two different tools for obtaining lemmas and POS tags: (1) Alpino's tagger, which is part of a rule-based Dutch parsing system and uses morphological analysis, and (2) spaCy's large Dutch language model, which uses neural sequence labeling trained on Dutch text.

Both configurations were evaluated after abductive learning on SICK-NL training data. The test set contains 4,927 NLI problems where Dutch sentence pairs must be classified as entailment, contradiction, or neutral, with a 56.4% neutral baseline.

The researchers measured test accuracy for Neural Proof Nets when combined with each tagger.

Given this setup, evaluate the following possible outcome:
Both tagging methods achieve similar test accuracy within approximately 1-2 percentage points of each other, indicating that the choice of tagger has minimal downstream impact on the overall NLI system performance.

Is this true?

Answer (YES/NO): NO